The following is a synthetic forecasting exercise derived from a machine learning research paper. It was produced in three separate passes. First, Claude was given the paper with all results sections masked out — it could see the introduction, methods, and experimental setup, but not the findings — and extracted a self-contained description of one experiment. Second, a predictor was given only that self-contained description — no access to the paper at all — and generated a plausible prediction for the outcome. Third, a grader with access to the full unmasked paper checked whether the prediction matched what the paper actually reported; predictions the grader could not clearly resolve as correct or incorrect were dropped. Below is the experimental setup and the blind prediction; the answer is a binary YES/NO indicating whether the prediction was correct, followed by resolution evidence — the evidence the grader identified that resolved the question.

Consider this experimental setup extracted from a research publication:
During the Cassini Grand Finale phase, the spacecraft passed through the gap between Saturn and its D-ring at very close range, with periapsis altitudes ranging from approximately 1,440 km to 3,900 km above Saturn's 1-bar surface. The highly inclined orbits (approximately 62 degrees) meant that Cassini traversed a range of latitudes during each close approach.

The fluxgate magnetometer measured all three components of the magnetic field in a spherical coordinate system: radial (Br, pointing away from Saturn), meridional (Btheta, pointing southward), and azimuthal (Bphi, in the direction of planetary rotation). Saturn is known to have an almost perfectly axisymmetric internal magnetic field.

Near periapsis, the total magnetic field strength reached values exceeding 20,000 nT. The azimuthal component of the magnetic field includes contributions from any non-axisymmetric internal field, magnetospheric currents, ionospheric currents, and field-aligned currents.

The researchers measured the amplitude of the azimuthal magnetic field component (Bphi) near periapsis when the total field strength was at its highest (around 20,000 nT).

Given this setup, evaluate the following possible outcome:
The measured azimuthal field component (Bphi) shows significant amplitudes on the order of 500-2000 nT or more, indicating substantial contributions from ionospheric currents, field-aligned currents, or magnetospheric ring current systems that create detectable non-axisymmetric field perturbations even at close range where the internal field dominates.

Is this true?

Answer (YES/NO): NO